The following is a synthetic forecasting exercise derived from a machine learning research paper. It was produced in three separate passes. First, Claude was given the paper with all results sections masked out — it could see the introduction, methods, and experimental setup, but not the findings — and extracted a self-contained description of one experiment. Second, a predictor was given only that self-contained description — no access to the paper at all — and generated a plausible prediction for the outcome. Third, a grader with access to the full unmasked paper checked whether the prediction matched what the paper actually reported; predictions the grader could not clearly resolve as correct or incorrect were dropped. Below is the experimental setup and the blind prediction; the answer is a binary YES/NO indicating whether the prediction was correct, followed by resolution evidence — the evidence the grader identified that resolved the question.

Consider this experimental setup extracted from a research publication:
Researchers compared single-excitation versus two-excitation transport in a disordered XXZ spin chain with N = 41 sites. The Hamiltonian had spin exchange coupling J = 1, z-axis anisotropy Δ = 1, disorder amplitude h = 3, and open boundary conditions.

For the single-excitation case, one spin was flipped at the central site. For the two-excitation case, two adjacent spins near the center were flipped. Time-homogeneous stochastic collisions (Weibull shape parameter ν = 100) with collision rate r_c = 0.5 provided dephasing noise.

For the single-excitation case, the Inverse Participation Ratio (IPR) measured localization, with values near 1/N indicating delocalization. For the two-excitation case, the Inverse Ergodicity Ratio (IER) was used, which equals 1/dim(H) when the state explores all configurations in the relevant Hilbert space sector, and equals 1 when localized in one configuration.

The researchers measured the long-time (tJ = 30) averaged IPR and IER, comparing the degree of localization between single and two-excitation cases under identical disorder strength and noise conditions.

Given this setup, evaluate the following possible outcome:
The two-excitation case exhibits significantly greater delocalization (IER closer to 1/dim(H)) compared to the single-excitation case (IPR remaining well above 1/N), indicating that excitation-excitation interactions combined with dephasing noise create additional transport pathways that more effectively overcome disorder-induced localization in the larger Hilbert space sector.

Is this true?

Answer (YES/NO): NO